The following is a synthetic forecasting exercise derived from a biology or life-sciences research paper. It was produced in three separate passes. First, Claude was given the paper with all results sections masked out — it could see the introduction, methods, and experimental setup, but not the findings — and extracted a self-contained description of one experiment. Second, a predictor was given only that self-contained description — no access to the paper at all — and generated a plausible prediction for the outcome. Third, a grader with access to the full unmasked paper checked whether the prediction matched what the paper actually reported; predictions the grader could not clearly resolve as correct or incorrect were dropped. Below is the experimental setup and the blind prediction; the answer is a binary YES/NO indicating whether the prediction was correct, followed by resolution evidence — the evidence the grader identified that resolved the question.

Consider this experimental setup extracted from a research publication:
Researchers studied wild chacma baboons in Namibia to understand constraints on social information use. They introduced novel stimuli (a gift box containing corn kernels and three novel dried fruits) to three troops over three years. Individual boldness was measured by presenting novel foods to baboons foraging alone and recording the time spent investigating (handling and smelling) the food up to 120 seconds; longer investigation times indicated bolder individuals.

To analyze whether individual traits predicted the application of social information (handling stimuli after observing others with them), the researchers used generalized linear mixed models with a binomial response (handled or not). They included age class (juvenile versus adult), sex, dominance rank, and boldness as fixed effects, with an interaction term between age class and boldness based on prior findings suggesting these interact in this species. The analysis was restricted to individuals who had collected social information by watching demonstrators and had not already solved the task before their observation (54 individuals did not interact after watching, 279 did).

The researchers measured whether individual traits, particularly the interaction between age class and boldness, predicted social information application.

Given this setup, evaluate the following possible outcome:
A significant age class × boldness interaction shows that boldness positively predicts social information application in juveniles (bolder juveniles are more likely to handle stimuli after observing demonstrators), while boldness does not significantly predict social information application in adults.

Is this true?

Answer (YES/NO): NO